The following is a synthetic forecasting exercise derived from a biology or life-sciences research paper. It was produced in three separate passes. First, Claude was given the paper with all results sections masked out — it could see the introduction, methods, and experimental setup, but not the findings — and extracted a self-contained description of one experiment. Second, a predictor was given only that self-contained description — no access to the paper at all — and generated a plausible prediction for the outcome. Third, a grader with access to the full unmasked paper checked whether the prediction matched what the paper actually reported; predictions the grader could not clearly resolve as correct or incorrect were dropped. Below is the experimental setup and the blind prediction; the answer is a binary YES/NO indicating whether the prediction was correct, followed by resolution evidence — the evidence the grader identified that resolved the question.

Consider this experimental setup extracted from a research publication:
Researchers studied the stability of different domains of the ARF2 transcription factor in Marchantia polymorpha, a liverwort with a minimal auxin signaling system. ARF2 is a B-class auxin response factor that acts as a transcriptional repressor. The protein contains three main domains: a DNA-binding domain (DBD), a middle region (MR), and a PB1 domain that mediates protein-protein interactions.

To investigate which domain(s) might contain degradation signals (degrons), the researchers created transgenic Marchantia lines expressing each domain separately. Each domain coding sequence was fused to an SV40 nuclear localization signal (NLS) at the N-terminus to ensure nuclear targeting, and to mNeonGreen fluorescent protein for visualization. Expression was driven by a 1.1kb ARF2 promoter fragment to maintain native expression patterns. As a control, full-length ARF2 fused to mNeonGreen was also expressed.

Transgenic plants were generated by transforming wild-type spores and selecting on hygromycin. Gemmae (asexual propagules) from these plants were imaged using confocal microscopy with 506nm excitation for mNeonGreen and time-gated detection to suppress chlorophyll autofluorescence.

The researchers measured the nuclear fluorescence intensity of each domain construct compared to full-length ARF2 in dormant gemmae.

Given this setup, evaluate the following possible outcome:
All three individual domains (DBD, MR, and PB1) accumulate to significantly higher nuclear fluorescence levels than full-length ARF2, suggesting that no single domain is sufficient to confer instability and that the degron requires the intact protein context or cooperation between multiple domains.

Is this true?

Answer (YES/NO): NO